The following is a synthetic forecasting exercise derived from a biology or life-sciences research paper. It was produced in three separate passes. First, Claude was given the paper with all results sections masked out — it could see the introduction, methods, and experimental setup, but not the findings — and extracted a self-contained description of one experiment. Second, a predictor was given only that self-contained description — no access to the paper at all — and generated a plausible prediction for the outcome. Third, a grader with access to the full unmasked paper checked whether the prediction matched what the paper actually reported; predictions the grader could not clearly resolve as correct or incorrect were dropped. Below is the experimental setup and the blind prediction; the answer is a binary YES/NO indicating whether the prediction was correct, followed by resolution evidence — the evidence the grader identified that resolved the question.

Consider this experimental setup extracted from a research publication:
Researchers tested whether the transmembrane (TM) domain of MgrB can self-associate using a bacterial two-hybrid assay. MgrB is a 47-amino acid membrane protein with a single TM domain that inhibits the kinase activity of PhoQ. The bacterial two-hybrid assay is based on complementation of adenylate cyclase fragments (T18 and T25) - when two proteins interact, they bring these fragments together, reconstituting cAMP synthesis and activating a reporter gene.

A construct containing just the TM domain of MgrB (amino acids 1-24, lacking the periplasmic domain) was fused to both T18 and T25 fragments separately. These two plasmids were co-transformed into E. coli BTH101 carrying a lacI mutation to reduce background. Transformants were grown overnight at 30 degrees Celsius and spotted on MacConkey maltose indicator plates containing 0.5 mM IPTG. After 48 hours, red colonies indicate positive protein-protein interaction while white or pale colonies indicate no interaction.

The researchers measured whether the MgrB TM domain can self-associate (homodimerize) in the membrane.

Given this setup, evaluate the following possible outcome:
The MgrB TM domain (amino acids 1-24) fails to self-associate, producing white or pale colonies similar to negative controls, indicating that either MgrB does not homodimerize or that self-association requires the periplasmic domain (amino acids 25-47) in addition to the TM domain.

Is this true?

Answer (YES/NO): NO